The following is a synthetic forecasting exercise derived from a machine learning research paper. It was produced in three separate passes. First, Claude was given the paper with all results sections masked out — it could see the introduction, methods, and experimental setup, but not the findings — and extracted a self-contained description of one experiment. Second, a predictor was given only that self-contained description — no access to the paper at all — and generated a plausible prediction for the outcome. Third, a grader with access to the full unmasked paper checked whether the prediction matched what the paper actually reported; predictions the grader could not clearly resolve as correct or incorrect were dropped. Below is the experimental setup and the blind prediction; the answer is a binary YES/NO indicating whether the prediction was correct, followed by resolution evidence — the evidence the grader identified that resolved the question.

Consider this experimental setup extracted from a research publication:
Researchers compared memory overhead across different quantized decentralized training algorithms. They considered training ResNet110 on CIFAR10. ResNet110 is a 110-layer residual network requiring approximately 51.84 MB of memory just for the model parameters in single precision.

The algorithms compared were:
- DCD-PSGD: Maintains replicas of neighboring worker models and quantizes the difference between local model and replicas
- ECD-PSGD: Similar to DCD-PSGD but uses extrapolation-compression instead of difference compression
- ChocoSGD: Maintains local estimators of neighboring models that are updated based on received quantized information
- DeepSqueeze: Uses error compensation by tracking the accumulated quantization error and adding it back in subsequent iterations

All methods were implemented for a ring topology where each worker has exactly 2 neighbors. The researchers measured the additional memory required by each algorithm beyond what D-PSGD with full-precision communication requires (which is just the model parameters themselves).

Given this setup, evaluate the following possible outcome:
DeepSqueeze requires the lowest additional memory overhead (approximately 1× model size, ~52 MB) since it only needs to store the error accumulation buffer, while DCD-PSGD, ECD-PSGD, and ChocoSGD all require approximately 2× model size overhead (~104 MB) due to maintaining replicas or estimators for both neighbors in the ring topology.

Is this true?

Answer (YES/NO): YES